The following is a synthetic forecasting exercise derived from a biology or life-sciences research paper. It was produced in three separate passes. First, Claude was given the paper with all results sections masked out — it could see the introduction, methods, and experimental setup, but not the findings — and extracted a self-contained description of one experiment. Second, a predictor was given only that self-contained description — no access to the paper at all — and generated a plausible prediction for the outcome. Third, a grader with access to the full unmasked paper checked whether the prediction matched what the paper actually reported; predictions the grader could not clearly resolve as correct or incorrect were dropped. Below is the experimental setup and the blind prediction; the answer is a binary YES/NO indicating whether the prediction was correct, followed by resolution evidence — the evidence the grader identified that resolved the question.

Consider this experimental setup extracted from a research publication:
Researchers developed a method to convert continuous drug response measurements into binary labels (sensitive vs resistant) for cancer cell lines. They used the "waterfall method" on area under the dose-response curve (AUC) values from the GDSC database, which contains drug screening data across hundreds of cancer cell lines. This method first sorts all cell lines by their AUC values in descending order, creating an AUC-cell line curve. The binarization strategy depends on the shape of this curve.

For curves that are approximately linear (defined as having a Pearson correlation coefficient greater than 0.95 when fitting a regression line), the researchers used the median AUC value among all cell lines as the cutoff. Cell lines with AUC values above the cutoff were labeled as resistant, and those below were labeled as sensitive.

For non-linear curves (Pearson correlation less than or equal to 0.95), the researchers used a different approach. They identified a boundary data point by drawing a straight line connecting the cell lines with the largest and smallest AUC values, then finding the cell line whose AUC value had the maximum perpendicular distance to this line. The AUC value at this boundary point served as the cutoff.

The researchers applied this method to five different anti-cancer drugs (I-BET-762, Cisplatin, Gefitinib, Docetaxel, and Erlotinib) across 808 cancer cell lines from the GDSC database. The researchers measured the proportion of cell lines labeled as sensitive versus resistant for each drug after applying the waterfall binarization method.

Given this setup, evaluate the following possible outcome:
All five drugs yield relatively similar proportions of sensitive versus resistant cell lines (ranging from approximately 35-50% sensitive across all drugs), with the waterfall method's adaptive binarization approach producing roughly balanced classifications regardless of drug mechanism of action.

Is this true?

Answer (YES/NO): NO